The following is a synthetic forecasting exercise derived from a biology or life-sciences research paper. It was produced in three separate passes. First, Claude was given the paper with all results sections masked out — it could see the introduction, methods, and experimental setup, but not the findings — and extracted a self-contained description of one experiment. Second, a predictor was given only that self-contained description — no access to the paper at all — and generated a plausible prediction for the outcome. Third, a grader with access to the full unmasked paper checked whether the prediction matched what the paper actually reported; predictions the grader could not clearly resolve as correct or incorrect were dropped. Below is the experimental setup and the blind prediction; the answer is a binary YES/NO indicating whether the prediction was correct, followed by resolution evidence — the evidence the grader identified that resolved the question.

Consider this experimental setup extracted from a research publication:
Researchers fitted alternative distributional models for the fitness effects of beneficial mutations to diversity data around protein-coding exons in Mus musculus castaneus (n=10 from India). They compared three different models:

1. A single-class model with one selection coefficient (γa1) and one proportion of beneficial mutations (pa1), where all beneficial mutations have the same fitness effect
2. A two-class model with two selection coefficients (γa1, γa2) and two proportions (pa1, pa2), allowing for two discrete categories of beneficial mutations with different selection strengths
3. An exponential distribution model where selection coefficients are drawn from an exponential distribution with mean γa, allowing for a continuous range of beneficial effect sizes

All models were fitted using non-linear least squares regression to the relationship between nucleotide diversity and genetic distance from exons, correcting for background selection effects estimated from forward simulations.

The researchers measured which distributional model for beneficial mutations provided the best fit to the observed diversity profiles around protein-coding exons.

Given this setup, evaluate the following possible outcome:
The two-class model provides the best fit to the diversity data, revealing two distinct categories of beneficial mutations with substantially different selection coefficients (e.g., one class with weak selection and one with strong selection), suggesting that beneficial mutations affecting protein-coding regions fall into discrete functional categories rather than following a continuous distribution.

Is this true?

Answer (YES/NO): YES